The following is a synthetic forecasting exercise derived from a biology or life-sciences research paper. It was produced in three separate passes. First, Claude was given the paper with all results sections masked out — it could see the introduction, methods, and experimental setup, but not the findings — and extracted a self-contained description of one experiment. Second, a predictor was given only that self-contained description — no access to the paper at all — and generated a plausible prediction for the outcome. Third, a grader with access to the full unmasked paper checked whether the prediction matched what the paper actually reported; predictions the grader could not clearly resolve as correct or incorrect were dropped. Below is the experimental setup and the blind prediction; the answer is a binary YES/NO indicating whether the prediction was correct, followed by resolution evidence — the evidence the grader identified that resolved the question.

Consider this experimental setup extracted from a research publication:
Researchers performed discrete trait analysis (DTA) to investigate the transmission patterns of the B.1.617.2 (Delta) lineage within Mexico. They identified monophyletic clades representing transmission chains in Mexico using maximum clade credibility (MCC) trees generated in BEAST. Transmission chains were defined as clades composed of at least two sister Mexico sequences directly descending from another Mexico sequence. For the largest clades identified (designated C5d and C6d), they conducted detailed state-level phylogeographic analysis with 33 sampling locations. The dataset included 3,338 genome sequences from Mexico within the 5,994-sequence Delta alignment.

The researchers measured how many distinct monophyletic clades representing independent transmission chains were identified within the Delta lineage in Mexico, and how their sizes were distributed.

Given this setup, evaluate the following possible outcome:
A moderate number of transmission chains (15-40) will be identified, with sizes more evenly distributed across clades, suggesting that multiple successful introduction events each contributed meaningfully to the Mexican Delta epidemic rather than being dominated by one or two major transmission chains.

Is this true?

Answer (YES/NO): NO